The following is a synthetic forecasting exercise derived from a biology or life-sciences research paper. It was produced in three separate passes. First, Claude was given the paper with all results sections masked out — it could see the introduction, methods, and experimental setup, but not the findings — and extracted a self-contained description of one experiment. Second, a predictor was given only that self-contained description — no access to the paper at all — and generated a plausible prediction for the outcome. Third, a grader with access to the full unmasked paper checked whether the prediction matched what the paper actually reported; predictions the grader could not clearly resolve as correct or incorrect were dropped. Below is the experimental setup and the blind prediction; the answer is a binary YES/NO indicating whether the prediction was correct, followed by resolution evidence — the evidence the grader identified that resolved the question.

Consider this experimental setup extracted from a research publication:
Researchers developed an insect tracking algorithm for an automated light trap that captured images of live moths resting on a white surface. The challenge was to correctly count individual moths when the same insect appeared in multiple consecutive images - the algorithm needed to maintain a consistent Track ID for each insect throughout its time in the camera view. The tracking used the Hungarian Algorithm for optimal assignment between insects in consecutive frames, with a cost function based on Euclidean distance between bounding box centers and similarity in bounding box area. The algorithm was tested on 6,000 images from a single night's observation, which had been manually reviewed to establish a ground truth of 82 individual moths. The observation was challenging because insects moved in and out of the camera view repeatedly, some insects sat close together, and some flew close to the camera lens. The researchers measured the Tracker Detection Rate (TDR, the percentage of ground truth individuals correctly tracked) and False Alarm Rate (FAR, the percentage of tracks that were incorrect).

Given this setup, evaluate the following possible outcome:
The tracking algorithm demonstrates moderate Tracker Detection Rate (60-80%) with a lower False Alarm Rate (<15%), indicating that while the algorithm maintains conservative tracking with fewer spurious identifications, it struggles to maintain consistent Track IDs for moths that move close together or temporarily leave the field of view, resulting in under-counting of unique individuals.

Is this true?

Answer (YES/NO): NO